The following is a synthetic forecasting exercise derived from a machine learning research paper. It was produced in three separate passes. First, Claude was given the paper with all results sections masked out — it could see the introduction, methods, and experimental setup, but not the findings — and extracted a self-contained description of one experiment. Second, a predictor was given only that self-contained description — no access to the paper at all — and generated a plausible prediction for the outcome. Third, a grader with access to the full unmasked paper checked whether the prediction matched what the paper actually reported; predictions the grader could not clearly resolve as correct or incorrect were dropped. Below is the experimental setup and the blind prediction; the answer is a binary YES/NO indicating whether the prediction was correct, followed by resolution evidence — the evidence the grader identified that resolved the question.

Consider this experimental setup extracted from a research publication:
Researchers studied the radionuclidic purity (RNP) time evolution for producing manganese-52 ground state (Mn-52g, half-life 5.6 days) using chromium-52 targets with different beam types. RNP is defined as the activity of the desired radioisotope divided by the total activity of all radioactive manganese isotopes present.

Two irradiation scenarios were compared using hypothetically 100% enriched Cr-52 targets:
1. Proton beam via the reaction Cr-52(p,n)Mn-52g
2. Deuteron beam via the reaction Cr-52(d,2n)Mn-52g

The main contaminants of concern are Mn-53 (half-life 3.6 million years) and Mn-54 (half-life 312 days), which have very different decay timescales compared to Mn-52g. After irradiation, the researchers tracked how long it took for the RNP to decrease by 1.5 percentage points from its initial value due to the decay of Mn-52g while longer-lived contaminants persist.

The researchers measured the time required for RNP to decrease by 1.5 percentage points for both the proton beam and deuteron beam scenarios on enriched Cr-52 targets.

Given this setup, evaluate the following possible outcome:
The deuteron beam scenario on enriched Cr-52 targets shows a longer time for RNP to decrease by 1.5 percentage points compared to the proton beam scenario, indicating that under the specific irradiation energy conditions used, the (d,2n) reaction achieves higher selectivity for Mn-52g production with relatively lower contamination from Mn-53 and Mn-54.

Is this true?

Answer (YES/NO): NO